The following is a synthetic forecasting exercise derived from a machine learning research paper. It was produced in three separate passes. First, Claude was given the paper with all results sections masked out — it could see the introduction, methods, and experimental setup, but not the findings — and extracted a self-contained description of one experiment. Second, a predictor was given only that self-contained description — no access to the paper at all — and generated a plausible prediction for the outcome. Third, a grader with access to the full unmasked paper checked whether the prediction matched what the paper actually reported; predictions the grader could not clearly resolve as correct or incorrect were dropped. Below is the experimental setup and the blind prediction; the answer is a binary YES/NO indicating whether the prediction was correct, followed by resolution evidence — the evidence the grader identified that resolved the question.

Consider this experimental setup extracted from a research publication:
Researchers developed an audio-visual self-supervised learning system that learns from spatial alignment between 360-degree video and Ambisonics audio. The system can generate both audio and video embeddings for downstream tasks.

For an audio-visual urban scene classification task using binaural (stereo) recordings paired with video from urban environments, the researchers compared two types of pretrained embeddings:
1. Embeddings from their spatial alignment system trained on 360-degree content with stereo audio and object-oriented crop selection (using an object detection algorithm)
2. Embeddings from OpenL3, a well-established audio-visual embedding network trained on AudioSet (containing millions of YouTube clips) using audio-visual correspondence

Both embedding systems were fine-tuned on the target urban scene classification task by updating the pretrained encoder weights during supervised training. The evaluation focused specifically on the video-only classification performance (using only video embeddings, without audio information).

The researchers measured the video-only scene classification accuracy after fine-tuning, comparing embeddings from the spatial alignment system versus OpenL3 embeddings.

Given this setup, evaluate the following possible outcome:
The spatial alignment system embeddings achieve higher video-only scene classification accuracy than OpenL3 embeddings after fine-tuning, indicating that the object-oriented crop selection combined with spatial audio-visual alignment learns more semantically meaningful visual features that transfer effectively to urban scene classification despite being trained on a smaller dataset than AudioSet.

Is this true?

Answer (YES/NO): YES